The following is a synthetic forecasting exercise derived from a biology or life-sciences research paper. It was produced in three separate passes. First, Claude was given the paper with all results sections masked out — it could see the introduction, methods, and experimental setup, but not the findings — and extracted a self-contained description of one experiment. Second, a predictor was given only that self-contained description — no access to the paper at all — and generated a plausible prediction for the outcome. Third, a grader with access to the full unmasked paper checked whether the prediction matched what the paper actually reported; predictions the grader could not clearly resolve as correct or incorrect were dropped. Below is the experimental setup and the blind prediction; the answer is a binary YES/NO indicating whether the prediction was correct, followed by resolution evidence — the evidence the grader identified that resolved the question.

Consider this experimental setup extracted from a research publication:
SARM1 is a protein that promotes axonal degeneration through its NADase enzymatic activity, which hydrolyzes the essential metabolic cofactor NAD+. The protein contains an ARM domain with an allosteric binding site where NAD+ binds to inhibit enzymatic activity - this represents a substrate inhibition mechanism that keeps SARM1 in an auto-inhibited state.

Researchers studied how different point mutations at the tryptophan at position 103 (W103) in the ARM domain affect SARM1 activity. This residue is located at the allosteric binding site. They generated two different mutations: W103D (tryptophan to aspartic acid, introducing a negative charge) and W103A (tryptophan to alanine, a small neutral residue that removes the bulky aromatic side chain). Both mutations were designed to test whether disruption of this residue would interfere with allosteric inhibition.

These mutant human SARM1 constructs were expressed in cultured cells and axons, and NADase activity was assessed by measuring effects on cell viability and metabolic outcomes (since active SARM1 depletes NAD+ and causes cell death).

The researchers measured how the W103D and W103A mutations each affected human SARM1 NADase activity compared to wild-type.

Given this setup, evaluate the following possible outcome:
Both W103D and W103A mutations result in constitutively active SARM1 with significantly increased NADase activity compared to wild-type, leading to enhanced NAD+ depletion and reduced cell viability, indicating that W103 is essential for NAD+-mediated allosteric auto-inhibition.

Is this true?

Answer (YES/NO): NO